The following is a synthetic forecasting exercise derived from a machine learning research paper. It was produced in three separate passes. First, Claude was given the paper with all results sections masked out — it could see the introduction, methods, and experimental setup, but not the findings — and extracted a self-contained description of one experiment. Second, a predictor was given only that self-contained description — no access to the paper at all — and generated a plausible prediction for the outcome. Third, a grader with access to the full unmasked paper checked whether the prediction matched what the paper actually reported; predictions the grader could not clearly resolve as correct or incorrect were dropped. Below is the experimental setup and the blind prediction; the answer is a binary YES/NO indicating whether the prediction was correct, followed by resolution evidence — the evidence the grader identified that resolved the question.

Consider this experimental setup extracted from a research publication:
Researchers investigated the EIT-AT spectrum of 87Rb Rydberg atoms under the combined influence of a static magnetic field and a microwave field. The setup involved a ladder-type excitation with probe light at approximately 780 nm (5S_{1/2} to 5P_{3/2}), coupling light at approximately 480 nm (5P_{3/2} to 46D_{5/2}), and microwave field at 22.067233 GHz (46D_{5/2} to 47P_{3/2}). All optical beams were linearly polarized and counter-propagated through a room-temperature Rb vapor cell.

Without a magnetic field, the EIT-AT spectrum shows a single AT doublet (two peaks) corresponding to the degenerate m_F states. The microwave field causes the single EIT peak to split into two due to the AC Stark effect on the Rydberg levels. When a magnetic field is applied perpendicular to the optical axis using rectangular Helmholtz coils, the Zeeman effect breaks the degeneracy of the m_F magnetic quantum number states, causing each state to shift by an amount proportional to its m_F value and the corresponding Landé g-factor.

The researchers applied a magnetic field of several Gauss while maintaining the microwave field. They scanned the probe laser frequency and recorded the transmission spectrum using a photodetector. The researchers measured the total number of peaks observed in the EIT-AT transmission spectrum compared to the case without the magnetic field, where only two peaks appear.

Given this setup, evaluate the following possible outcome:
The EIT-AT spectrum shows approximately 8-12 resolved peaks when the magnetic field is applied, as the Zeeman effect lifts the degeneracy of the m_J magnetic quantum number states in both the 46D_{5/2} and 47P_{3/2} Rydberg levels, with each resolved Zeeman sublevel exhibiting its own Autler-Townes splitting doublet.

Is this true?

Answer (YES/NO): NO